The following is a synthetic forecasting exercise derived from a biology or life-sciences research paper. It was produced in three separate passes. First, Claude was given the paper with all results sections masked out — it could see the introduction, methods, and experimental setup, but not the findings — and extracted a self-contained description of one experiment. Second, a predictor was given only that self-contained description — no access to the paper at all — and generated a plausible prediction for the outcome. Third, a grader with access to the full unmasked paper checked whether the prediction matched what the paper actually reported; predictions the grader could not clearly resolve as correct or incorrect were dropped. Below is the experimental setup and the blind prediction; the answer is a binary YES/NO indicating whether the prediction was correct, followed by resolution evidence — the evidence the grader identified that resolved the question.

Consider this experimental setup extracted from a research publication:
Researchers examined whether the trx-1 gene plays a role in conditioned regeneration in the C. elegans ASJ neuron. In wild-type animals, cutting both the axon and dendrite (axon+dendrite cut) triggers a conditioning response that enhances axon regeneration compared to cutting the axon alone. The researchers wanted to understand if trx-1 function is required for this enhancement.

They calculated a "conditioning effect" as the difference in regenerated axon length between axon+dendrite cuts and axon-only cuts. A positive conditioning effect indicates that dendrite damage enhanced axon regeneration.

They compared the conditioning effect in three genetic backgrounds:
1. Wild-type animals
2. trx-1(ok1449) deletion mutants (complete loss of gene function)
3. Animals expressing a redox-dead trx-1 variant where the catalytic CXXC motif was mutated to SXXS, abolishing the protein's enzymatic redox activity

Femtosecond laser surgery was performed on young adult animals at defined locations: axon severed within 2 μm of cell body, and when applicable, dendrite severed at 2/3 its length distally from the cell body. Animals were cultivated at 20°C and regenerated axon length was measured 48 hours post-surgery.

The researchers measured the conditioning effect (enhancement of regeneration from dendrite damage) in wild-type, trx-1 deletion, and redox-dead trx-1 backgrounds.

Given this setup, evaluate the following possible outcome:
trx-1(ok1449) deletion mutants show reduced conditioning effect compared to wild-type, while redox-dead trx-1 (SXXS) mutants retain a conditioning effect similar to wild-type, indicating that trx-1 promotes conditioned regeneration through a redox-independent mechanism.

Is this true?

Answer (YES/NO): NO